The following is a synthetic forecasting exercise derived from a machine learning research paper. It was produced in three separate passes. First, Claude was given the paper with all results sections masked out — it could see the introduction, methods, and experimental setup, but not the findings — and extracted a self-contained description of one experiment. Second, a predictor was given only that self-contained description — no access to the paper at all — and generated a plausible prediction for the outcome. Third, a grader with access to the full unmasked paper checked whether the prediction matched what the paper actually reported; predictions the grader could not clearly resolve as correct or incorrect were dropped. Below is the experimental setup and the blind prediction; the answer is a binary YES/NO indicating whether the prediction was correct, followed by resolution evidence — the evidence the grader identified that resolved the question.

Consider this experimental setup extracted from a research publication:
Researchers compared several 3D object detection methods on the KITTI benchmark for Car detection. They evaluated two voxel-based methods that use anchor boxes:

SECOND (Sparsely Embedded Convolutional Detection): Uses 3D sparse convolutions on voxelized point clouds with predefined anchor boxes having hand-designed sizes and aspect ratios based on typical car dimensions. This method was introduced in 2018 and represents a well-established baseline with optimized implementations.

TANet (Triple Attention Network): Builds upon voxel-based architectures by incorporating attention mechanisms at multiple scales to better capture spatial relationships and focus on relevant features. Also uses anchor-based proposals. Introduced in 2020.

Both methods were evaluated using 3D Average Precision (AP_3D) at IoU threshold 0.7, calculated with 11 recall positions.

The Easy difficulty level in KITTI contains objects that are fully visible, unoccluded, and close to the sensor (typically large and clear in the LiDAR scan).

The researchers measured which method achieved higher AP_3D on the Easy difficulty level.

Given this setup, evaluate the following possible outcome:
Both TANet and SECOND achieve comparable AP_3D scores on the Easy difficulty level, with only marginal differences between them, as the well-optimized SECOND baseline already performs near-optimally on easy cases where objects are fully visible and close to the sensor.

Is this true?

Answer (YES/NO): NO